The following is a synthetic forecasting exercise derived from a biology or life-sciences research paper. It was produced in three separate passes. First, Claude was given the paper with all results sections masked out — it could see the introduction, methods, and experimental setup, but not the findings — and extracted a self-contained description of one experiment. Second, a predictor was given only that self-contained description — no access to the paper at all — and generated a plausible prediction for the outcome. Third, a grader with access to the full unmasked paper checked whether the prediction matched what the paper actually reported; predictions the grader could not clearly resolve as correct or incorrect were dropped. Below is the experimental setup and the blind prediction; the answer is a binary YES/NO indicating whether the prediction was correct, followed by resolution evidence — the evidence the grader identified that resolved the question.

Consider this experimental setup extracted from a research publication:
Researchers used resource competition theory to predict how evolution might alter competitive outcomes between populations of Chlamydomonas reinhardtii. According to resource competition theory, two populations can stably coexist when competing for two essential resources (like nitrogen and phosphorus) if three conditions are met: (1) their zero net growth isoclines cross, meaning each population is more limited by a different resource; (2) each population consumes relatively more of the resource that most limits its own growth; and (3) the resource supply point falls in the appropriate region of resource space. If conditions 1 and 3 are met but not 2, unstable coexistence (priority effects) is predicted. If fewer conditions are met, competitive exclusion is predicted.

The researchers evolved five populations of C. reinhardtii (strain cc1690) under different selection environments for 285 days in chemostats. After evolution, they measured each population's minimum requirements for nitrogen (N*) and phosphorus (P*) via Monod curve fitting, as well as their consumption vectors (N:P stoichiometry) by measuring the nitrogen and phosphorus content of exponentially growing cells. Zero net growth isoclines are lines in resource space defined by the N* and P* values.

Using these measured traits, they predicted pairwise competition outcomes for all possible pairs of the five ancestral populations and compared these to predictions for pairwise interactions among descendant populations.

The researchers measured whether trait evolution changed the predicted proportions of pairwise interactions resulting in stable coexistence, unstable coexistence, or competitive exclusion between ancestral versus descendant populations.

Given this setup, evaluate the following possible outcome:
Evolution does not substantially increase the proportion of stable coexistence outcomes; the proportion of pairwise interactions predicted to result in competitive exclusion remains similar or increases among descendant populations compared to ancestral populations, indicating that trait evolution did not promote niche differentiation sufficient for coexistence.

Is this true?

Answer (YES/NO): NO